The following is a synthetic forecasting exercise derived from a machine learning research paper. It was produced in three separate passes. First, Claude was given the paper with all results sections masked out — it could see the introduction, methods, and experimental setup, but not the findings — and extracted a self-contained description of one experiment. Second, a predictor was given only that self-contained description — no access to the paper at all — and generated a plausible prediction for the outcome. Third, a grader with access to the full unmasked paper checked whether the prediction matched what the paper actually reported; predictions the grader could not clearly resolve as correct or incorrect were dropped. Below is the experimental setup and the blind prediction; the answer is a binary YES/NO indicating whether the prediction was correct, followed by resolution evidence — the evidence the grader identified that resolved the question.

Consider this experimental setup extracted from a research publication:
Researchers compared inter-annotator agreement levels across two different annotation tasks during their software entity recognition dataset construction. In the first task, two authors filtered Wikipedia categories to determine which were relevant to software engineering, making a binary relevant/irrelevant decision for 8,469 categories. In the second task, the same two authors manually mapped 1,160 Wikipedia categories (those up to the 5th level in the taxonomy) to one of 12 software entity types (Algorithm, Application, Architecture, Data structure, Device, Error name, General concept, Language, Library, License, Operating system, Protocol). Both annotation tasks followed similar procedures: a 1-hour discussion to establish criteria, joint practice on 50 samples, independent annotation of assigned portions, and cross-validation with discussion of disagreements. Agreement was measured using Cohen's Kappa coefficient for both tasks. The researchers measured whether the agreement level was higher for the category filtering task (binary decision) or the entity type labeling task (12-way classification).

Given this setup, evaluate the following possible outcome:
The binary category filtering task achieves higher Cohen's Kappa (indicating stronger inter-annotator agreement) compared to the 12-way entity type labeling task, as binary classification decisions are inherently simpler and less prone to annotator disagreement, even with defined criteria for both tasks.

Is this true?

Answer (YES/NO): YES